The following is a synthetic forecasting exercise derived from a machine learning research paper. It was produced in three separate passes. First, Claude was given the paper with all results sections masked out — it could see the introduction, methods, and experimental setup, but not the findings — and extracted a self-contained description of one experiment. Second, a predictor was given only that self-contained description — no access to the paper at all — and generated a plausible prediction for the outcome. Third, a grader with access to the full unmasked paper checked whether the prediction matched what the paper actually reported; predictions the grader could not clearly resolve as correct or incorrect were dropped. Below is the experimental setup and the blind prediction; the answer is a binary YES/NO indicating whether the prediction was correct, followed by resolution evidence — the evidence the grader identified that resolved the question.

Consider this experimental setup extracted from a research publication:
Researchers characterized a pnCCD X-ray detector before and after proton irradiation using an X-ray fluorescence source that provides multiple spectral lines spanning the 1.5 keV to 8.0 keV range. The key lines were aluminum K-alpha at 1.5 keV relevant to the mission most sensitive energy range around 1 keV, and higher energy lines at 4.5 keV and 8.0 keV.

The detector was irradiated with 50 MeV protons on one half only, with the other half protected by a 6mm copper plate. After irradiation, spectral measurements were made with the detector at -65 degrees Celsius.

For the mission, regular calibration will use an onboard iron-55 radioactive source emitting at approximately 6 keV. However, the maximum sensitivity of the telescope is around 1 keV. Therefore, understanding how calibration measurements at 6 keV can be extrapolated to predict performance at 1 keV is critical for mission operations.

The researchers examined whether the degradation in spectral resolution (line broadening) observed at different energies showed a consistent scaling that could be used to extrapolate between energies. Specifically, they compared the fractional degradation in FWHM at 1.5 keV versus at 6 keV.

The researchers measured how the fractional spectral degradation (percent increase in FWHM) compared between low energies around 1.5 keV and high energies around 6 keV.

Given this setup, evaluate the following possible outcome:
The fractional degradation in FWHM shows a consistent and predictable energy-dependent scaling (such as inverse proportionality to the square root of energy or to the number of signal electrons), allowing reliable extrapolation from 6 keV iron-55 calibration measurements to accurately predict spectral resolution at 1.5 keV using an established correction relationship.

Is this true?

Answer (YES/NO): NO